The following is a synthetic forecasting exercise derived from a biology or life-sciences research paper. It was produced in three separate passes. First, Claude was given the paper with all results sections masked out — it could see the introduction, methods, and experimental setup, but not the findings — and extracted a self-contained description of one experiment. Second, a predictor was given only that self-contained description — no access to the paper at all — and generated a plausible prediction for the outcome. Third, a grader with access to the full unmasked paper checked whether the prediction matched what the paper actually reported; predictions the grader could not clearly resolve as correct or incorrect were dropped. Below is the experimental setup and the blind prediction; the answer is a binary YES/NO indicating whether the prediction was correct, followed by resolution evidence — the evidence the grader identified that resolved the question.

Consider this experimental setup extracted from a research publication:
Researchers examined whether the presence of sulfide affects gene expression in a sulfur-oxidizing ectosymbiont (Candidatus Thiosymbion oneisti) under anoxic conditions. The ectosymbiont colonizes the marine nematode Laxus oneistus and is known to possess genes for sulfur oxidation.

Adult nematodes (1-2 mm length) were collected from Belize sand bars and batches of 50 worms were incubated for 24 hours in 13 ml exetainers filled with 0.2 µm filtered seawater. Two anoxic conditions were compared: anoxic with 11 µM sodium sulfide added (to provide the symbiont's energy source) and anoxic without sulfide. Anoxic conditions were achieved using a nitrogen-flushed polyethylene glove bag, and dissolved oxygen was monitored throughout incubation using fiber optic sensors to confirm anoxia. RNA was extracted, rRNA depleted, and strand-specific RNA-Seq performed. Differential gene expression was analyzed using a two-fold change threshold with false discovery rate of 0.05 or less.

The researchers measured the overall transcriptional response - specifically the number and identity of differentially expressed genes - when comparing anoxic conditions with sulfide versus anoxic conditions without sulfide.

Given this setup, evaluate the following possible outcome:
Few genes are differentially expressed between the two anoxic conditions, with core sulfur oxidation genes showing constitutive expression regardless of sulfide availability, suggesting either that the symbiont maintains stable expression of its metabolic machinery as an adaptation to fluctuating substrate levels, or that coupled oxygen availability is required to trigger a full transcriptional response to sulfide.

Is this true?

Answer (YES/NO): YES